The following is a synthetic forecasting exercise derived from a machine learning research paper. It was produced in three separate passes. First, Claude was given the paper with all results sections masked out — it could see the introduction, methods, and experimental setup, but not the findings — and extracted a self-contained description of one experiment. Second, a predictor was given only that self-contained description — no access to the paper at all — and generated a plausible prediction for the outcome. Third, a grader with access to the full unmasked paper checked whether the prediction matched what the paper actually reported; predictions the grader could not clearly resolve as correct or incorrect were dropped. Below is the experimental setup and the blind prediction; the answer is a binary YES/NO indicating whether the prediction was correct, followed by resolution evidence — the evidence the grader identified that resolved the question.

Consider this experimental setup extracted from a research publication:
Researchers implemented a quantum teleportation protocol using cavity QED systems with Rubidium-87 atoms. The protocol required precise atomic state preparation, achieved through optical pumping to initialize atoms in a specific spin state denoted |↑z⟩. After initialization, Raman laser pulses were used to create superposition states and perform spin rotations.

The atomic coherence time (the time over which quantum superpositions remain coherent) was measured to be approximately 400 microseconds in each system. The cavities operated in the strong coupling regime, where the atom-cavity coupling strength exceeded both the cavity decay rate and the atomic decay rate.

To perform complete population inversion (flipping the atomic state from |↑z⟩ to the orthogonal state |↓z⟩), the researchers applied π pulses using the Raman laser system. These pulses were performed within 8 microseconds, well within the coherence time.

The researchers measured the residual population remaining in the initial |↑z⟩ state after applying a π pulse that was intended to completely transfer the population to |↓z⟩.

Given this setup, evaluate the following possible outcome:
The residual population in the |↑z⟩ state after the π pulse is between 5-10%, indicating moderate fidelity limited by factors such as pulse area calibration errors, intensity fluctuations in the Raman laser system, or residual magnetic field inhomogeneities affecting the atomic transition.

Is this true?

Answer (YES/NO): NO